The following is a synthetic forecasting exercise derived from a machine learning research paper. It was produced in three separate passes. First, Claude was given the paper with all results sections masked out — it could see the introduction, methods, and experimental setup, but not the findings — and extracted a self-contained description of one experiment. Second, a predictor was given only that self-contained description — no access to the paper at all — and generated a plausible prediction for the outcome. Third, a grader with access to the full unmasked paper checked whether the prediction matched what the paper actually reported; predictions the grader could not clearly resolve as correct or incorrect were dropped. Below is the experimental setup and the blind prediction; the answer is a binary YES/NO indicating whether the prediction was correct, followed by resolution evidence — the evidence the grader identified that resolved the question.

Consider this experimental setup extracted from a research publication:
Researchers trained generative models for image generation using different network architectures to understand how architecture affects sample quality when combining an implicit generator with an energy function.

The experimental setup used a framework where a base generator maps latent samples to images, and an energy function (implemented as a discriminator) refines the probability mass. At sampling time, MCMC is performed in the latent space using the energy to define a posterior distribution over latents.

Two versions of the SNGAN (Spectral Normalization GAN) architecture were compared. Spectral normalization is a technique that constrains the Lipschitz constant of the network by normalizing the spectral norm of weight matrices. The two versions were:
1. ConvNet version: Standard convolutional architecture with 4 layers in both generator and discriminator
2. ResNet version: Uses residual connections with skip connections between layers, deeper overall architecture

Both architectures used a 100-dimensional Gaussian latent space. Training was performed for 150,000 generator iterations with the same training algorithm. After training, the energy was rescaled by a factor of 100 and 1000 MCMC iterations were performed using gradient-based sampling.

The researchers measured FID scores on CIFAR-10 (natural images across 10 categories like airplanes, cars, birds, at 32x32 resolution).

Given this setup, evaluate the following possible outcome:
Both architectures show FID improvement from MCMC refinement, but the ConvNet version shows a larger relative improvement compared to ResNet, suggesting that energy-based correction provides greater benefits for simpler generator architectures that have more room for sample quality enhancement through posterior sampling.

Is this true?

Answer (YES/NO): YES